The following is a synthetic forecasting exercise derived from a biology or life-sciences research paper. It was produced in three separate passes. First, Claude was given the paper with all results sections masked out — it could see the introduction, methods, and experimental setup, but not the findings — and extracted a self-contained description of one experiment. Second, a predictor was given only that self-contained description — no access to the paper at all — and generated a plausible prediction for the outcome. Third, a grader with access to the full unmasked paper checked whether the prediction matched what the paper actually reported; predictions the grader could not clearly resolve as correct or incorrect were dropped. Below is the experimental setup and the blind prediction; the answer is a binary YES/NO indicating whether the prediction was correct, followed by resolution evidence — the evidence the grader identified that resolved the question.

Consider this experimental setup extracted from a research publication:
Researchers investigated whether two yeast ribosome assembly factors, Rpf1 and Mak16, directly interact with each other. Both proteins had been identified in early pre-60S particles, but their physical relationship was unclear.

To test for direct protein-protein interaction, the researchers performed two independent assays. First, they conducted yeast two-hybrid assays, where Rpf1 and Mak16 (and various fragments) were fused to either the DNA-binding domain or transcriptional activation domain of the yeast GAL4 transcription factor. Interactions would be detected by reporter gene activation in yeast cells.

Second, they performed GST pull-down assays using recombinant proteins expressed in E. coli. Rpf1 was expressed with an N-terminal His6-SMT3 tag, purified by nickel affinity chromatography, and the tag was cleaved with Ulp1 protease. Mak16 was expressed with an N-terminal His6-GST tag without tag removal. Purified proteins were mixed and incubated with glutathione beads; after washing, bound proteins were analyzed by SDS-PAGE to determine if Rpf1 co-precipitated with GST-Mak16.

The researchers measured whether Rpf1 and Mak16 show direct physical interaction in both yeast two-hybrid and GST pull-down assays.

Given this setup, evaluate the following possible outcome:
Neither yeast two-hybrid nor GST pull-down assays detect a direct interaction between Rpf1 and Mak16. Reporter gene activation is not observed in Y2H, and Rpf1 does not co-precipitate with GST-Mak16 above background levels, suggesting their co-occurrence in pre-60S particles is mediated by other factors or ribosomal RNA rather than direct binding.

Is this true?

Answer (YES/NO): NO